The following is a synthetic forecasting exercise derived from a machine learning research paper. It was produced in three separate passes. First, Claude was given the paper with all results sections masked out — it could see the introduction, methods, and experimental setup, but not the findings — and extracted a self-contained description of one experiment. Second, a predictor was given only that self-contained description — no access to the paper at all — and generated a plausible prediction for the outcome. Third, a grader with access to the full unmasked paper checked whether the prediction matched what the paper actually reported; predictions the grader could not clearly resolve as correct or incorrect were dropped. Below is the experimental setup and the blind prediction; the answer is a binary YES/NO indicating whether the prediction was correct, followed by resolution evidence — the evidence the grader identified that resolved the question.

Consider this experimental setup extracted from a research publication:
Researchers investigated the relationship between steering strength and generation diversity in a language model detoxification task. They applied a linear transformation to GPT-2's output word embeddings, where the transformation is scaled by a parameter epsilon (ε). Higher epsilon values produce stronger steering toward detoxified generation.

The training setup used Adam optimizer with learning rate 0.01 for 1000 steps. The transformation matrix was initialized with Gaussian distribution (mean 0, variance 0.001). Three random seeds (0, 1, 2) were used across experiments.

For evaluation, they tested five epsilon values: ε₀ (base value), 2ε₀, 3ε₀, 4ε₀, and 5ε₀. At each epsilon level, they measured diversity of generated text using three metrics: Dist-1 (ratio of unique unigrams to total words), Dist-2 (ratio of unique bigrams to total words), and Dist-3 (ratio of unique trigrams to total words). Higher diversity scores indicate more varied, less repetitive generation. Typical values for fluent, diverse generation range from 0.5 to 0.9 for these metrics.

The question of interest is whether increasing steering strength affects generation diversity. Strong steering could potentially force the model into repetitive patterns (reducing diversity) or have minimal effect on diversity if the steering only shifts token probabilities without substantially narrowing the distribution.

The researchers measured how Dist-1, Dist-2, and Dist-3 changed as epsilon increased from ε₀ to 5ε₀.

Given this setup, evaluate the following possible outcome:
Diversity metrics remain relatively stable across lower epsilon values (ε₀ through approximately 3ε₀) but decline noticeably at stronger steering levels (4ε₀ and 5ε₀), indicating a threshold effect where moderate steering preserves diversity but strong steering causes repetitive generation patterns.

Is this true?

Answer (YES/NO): NO